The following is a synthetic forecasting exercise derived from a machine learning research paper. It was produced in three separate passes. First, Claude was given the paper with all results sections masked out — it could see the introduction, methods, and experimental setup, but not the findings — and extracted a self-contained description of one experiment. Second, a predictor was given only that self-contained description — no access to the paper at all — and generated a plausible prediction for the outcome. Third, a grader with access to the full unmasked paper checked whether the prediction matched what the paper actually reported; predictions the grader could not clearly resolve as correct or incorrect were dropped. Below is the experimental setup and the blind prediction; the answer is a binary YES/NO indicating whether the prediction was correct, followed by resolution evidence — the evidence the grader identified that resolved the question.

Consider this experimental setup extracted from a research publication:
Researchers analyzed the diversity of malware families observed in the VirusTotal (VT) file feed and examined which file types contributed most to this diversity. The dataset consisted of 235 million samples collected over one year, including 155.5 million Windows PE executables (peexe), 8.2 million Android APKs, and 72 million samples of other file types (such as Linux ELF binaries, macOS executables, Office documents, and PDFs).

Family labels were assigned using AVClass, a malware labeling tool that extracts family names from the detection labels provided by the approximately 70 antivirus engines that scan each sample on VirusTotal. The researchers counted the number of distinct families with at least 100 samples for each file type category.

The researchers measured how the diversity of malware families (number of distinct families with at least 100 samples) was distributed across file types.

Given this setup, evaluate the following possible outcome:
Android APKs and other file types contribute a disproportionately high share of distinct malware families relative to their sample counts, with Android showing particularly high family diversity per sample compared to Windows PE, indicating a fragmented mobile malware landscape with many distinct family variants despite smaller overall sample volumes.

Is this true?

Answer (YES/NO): NO